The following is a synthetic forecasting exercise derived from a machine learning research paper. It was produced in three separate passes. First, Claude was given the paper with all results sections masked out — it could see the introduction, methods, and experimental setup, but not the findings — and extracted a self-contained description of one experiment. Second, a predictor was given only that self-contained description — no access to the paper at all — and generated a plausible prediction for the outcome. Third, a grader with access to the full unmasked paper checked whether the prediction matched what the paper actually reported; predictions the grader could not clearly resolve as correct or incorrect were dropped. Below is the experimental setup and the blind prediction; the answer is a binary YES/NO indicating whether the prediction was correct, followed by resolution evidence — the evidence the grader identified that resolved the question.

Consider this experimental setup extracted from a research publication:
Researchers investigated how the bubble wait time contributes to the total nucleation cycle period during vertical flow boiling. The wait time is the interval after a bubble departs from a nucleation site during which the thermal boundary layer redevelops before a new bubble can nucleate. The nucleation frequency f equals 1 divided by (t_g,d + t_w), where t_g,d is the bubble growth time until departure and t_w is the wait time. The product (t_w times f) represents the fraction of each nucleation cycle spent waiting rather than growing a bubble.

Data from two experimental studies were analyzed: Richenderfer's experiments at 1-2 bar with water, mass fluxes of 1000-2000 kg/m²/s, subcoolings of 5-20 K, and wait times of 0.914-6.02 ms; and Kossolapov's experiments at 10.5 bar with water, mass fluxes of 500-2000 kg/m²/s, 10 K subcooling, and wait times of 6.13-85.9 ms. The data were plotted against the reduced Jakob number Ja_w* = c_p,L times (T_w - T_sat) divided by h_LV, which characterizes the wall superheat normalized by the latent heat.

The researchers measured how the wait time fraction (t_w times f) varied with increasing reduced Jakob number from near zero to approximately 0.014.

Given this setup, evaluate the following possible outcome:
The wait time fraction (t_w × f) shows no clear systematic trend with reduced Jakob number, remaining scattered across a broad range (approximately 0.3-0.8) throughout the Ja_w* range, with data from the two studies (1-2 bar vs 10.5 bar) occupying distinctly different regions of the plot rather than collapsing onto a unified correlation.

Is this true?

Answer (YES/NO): NO